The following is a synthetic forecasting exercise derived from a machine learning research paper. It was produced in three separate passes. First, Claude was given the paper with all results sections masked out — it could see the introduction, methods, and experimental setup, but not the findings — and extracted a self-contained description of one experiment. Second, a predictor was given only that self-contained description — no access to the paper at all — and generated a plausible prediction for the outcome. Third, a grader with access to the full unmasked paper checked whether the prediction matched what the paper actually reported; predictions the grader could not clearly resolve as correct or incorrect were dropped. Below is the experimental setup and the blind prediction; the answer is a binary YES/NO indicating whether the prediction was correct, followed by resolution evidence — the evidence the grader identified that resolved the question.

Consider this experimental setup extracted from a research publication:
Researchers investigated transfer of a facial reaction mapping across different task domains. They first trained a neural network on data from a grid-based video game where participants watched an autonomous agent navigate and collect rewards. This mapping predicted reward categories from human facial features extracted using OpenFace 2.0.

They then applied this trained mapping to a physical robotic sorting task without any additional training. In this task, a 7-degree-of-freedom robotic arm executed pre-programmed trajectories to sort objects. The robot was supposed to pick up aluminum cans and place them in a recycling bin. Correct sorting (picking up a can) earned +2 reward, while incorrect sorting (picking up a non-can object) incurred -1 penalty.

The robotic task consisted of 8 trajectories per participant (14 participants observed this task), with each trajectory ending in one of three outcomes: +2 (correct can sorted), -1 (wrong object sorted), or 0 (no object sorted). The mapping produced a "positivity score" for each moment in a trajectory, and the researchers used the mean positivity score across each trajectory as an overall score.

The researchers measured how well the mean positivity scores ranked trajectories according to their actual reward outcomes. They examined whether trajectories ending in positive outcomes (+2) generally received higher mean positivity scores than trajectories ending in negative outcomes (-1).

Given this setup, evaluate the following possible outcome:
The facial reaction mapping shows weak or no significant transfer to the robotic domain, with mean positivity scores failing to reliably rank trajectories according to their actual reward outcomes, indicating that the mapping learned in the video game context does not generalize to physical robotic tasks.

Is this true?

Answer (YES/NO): NO